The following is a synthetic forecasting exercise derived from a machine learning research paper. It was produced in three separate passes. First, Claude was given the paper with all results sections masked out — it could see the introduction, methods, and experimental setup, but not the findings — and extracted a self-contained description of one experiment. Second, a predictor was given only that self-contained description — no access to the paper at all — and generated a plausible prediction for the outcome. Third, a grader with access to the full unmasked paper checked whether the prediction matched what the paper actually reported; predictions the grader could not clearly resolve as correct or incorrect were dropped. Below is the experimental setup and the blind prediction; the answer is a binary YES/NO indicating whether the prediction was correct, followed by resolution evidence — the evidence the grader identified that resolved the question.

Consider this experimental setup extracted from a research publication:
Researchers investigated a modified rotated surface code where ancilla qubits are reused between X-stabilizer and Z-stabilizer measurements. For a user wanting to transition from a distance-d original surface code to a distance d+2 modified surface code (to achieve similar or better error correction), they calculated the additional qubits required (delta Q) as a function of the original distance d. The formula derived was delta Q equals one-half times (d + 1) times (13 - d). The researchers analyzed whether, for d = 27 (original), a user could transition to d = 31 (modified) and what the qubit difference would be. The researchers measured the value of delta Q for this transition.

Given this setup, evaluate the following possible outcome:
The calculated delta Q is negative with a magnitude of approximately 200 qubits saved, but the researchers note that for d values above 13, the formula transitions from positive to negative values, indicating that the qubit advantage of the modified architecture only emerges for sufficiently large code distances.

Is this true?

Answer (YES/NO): NO